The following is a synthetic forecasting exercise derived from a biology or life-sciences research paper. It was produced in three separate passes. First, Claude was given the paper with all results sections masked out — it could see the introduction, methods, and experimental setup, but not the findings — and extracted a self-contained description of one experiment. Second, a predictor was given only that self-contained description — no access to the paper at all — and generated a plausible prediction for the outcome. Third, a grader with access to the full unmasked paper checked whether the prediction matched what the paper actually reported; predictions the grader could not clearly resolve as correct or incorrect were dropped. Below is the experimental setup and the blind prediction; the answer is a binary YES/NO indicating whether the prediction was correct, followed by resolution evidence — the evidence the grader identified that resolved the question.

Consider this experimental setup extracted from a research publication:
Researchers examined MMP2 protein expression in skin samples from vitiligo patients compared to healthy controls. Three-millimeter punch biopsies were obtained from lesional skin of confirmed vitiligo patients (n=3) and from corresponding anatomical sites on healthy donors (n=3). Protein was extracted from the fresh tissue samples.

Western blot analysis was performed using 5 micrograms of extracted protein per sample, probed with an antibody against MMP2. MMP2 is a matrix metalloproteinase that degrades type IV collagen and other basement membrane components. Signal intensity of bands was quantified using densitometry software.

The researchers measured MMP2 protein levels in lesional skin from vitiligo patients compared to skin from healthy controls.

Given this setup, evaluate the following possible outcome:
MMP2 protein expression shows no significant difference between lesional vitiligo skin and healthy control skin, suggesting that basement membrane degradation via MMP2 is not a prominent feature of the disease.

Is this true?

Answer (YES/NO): NO